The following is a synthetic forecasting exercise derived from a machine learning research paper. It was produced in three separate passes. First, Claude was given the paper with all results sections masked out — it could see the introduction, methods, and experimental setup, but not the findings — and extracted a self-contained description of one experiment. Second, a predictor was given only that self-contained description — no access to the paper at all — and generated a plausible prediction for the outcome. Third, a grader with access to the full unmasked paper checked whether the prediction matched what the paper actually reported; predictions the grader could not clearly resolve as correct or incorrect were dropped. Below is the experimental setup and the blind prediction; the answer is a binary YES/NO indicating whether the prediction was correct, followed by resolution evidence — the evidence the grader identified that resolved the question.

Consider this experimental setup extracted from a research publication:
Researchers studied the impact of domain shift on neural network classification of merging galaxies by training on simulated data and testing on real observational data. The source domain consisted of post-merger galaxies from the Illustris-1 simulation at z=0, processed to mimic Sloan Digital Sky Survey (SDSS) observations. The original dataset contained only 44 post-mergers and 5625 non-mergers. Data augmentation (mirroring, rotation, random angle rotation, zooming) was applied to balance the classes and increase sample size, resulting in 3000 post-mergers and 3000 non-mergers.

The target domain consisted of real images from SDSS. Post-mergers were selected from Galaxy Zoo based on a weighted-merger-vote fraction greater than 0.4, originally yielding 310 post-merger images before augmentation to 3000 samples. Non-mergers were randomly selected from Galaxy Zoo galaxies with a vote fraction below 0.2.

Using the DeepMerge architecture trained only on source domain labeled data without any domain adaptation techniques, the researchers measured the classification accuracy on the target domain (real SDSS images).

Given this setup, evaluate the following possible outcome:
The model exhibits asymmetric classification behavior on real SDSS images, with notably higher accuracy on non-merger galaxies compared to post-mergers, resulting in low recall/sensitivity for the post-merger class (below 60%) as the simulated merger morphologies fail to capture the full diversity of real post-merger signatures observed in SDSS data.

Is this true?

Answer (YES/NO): NO